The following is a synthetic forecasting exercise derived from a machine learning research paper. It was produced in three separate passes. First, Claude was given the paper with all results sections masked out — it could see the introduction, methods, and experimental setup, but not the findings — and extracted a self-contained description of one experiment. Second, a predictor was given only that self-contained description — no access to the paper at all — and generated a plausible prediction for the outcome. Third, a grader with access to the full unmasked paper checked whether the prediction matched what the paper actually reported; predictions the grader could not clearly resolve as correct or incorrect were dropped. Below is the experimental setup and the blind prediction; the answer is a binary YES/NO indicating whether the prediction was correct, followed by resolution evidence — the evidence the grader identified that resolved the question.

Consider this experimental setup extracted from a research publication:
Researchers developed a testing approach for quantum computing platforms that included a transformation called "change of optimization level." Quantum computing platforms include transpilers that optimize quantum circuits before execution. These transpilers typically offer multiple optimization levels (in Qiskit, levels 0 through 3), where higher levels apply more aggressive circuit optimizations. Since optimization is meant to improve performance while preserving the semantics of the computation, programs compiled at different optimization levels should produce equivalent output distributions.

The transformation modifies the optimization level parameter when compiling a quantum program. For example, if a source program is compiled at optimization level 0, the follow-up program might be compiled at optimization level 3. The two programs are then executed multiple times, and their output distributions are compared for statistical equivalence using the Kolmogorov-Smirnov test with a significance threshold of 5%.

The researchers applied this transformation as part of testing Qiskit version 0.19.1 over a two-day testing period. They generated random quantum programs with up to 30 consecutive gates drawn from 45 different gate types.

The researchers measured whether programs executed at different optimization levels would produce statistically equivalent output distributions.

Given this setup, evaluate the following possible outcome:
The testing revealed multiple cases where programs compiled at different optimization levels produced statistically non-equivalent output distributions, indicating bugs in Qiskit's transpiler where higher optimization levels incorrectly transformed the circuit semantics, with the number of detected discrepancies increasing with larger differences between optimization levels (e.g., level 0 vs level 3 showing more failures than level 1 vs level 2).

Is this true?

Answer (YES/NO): NO